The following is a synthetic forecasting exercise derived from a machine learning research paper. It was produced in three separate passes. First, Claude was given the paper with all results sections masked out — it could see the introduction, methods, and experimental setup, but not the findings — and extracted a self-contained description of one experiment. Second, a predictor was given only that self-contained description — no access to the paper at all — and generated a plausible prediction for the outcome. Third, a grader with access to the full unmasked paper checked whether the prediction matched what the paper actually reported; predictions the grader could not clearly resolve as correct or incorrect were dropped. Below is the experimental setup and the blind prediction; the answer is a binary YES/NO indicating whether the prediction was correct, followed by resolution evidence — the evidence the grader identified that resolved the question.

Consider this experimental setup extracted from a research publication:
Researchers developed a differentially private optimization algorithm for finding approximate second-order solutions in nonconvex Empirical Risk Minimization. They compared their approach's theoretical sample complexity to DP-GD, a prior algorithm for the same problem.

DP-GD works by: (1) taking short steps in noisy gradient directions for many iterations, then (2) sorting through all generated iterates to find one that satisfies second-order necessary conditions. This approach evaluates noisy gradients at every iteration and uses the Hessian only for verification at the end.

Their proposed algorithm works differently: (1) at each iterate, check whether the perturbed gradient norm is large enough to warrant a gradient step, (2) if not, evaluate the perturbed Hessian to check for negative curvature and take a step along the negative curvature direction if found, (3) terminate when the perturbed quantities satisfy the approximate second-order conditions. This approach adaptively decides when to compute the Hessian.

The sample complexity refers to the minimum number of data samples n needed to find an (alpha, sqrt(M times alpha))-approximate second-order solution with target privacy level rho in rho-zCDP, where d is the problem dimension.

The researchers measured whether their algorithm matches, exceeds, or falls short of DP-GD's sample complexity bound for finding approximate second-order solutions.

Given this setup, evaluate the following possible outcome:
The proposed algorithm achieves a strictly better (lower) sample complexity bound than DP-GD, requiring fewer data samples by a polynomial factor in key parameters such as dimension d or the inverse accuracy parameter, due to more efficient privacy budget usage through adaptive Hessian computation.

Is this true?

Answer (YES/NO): NO